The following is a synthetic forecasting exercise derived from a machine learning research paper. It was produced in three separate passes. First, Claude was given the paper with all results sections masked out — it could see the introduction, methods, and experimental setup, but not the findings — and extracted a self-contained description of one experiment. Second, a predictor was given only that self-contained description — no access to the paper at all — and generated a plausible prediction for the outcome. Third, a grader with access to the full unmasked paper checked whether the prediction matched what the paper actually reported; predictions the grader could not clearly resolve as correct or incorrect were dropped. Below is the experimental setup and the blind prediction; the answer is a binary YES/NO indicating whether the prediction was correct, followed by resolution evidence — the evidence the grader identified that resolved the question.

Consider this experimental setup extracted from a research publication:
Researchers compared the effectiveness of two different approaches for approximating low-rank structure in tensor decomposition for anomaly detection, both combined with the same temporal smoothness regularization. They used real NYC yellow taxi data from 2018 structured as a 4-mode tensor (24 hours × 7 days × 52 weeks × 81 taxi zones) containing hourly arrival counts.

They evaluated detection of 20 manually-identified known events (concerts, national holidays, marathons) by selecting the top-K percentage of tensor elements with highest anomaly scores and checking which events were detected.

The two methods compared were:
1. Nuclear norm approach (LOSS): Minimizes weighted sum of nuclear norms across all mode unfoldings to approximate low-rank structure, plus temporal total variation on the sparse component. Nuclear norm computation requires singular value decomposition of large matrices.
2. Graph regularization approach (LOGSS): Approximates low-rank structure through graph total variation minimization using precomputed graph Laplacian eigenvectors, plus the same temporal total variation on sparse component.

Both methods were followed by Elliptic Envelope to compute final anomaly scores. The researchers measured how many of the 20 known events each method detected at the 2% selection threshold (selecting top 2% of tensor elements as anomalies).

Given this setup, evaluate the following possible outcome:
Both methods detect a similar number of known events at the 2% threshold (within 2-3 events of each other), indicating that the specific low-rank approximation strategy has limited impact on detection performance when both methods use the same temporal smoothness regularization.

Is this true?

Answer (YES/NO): YES